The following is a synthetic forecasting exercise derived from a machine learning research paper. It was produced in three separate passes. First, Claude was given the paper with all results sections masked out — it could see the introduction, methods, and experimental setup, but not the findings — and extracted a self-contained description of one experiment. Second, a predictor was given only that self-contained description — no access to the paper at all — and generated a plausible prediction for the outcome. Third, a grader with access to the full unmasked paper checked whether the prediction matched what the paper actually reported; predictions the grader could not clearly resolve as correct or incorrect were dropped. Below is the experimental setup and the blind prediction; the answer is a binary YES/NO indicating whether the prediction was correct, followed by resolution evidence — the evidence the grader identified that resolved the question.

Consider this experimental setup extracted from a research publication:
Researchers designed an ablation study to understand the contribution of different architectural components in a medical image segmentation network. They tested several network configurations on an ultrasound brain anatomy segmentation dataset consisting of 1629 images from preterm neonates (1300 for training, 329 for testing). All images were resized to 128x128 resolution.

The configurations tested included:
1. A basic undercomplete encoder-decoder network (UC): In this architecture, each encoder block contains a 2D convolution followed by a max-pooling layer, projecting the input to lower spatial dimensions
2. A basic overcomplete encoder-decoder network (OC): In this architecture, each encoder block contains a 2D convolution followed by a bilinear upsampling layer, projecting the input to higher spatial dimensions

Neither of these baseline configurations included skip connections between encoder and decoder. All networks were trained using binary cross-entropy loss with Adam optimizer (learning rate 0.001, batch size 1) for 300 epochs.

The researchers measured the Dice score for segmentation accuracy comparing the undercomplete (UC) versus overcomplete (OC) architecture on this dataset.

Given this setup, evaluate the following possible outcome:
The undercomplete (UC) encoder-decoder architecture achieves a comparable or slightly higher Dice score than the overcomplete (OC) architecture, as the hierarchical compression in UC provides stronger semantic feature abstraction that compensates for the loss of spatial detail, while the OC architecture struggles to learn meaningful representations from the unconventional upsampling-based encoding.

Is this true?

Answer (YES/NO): NO